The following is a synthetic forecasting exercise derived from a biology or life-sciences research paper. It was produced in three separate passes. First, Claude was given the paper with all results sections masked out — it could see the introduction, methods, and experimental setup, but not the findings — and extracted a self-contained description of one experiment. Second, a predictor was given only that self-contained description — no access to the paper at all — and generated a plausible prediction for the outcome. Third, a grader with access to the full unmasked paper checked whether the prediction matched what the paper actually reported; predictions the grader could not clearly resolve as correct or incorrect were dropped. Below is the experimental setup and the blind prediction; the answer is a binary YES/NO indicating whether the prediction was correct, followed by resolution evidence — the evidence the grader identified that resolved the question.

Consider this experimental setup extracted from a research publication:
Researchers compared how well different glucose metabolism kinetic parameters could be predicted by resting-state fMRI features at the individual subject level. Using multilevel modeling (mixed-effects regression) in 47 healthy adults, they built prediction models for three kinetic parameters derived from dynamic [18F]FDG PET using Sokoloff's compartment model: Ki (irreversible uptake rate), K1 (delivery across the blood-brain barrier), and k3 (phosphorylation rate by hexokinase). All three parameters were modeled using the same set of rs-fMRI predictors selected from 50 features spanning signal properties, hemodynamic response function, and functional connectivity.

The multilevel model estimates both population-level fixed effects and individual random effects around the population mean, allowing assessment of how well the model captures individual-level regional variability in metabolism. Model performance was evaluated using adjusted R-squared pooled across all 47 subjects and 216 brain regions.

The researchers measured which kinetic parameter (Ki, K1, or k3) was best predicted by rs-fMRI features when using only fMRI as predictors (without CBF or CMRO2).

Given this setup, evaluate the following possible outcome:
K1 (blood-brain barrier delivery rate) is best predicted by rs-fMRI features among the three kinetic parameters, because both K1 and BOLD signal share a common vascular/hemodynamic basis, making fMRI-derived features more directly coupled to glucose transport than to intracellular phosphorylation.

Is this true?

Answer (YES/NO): NO